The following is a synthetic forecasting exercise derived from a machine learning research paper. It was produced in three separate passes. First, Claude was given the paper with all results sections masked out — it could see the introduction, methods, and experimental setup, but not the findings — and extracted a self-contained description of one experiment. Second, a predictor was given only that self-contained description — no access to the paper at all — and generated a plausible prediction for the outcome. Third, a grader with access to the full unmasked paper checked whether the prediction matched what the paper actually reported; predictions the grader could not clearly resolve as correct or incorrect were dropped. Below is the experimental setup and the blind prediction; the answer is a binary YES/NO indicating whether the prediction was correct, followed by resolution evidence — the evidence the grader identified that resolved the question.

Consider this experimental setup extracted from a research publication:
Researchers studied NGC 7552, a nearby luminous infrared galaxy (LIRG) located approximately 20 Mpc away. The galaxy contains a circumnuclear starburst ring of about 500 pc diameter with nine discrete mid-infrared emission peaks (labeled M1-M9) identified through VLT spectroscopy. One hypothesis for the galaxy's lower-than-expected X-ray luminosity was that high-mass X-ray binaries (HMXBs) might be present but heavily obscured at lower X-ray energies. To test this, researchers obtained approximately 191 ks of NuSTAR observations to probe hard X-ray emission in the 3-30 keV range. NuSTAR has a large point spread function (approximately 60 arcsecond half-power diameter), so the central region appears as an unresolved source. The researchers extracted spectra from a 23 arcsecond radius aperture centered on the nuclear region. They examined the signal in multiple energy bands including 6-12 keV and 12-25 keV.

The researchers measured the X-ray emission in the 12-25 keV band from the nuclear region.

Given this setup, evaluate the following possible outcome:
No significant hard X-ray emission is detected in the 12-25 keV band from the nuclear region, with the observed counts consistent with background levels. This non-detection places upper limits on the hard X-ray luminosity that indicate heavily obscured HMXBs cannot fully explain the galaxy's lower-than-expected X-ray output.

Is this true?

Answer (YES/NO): NO